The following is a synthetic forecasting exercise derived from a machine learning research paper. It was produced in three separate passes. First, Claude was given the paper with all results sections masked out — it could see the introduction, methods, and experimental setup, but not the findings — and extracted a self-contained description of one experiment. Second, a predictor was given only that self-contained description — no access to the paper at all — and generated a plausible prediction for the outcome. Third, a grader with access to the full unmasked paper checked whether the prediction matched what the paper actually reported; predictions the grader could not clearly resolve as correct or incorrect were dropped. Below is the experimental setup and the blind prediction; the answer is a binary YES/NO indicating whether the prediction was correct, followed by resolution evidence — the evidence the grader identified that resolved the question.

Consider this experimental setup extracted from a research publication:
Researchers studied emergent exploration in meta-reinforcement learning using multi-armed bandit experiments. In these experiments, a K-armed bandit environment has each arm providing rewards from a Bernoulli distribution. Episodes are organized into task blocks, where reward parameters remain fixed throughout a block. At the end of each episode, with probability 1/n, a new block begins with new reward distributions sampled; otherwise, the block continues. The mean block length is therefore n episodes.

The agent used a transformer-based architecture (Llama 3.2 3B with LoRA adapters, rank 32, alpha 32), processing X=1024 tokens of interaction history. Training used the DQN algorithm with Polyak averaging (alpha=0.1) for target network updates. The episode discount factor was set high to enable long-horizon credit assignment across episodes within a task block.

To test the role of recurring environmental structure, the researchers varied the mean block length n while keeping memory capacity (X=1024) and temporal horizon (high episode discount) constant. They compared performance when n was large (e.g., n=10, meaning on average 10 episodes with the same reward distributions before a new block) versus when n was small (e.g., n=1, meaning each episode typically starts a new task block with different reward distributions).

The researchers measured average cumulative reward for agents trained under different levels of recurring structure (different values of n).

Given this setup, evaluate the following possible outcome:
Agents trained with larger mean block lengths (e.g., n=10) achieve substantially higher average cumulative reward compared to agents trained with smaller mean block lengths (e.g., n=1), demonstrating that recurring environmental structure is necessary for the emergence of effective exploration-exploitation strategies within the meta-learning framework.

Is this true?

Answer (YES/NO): YES